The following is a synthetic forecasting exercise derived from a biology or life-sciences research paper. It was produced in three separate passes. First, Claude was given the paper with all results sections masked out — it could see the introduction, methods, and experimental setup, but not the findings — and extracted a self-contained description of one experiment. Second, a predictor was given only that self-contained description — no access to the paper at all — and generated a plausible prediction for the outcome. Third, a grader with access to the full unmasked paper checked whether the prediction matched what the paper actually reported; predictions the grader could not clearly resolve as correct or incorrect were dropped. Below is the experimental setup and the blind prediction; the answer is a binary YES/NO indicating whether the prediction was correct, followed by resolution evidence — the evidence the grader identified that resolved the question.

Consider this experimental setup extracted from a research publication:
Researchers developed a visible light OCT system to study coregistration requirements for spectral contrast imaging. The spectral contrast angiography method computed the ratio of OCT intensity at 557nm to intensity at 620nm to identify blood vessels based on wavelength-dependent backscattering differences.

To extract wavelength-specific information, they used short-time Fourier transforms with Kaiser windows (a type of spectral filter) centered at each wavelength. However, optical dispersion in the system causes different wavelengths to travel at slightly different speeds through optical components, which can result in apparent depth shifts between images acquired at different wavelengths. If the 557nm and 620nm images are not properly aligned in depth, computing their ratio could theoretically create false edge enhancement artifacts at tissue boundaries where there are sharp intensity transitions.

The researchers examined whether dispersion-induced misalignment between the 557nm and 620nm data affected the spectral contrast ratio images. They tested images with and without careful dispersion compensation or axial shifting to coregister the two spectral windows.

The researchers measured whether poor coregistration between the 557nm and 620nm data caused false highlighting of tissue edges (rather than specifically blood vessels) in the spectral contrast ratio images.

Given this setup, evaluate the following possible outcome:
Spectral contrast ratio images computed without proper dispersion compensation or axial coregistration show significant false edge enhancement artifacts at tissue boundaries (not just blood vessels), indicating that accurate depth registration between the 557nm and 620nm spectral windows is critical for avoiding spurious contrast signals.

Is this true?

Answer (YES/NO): YES